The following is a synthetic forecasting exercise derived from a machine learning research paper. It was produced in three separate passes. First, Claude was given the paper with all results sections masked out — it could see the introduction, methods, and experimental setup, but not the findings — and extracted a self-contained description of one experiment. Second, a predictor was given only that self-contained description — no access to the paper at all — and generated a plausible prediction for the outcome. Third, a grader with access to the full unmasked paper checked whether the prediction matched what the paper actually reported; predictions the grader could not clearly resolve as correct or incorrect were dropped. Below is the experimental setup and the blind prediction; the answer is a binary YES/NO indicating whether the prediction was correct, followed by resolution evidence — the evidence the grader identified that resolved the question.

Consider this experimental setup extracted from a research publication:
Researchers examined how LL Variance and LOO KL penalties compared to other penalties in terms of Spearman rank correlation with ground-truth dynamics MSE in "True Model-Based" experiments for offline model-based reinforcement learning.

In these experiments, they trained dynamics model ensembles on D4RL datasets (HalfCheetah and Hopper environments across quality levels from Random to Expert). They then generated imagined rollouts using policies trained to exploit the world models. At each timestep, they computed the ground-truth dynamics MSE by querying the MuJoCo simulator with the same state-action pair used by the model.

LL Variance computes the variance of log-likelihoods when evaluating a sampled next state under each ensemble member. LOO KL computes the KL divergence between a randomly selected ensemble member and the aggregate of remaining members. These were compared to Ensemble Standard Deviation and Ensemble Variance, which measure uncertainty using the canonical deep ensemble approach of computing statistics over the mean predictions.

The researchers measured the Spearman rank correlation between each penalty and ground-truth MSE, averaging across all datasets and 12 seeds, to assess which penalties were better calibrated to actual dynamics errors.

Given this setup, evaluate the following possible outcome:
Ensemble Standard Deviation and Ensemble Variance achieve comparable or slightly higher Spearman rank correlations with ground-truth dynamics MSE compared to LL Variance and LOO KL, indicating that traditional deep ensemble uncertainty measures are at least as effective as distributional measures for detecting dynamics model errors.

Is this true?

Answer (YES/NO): YES